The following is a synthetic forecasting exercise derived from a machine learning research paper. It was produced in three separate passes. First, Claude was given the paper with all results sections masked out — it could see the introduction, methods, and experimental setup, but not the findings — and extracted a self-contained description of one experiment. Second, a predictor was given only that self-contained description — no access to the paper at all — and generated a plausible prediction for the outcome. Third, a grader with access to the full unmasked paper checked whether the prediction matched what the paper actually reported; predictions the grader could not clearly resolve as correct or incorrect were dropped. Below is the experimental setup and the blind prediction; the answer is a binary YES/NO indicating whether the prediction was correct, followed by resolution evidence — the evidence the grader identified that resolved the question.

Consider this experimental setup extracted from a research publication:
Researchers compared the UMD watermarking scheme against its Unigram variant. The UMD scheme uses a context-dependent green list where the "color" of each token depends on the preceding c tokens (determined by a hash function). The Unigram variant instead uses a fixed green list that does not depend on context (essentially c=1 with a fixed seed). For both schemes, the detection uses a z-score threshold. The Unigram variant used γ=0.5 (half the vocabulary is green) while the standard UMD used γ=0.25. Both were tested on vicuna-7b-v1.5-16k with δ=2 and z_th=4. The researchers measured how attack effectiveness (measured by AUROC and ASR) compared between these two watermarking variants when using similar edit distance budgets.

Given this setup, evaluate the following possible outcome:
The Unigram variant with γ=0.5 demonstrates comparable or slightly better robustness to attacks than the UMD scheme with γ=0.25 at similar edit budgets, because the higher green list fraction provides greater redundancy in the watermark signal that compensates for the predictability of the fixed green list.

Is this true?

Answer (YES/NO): YES